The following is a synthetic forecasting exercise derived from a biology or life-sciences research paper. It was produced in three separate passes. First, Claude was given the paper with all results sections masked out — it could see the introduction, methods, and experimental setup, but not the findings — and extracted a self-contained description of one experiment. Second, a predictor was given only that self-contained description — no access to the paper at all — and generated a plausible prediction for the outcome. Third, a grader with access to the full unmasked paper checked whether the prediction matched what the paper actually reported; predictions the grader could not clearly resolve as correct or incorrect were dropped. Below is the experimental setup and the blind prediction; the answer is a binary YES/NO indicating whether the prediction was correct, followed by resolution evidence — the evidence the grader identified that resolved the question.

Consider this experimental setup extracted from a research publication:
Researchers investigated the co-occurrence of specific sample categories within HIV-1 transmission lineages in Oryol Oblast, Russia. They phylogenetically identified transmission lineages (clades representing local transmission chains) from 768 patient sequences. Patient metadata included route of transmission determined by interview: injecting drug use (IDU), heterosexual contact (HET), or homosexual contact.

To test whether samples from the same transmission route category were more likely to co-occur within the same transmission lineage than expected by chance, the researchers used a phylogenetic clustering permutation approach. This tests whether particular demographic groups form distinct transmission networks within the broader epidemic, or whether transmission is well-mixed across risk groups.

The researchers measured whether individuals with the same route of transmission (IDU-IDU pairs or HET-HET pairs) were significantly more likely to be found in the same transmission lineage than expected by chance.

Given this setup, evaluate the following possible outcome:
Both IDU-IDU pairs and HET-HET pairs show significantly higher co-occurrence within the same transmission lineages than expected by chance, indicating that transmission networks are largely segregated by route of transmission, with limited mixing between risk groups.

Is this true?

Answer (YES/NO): NO